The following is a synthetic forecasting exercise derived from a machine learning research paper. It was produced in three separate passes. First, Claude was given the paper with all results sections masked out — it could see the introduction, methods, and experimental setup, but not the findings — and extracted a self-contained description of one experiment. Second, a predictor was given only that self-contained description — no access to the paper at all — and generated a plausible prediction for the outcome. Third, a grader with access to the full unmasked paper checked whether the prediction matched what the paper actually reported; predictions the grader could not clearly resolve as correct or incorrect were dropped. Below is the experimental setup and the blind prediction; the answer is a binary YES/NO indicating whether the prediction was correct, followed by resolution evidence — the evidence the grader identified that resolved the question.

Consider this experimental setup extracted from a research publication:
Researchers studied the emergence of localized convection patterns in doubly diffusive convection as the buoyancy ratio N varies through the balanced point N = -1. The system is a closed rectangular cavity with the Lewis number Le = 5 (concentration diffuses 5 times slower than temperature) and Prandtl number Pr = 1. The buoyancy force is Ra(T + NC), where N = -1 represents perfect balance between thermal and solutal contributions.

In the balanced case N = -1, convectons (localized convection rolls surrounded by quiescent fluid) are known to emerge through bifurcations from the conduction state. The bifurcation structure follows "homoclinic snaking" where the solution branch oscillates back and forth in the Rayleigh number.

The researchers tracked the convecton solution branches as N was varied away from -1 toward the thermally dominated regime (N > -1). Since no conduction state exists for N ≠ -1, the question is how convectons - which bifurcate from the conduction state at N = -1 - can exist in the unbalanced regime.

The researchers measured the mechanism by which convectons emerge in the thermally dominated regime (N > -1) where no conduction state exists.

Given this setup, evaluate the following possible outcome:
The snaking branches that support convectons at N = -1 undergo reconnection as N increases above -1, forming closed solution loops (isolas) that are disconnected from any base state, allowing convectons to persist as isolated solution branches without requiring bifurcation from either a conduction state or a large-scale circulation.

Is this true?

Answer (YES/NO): NO